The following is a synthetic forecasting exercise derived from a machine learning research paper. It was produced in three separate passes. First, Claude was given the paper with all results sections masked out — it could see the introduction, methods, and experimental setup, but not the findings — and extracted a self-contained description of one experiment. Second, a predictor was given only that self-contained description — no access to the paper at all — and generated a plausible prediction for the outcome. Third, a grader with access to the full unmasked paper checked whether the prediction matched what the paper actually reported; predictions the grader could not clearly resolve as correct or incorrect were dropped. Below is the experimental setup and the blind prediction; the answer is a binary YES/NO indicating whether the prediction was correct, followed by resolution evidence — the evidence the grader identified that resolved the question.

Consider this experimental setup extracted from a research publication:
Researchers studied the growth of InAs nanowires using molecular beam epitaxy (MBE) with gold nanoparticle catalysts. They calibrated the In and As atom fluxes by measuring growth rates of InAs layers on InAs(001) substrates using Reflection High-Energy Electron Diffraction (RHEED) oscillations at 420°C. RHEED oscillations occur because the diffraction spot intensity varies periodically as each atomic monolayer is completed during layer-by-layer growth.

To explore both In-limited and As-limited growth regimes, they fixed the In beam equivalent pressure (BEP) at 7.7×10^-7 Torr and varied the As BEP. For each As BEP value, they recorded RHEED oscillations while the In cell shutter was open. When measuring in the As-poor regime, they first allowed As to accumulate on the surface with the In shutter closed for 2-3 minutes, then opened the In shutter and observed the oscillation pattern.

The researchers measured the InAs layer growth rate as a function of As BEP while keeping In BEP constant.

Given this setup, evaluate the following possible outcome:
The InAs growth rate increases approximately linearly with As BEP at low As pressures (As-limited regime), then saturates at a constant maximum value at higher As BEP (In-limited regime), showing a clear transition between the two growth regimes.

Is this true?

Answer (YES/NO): YES